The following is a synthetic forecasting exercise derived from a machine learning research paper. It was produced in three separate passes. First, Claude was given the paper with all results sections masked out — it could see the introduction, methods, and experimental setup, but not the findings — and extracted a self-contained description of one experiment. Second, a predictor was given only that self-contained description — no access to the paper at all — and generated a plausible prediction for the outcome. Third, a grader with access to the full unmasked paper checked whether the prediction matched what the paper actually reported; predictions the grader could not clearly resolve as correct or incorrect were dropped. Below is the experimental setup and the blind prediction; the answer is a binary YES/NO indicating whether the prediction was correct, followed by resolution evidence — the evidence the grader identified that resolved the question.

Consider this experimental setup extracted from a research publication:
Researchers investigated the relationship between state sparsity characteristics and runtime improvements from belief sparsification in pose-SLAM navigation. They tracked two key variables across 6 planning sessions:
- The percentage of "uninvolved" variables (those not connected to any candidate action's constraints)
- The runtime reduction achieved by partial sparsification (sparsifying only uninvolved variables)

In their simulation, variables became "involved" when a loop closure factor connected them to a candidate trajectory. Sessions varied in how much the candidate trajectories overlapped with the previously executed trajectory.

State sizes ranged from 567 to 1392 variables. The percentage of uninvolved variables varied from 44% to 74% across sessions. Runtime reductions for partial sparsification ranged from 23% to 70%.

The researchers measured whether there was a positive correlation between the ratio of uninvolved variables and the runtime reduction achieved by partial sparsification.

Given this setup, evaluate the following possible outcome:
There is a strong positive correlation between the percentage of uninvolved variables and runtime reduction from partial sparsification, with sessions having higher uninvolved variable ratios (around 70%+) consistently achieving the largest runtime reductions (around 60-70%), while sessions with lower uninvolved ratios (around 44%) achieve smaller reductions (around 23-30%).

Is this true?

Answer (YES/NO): NO